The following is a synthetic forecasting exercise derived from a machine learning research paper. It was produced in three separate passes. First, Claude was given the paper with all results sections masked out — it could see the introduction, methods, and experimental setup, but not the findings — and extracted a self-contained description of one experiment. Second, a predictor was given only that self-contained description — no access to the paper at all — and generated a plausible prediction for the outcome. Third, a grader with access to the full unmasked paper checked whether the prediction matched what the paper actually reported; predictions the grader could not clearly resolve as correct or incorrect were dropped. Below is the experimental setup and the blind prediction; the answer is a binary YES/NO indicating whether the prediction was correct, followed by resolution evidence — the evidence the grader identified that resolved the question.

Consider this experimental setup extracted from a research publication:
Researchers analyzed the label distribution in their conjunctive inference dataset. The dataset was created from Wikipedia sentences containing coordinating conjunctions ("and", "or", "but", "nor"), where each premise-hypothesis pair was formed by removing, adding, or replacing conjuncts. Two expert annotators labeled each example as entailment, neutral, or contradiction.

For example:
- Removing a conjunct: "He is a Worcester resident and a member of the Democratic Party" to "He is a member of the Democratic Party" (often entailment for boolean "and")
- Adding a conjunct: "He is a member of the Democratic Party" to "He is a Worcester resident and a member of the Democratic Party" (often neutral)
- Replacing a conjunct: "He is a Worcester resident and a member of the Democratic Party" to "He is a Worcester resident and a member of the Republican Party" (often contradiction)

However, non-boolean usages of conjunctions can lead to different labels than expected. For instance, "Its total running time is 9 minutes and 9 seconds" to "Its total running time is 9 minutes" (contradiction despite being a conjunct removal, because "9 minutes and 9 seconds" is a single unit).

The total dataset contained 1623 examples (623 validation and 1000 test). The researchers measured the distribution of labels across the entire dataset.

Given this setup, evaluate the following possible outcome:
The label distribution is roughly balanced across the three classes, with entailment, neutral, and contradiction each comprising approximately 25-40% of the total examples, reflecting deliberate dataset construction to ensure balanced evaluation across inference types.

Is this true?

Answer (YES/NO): NO